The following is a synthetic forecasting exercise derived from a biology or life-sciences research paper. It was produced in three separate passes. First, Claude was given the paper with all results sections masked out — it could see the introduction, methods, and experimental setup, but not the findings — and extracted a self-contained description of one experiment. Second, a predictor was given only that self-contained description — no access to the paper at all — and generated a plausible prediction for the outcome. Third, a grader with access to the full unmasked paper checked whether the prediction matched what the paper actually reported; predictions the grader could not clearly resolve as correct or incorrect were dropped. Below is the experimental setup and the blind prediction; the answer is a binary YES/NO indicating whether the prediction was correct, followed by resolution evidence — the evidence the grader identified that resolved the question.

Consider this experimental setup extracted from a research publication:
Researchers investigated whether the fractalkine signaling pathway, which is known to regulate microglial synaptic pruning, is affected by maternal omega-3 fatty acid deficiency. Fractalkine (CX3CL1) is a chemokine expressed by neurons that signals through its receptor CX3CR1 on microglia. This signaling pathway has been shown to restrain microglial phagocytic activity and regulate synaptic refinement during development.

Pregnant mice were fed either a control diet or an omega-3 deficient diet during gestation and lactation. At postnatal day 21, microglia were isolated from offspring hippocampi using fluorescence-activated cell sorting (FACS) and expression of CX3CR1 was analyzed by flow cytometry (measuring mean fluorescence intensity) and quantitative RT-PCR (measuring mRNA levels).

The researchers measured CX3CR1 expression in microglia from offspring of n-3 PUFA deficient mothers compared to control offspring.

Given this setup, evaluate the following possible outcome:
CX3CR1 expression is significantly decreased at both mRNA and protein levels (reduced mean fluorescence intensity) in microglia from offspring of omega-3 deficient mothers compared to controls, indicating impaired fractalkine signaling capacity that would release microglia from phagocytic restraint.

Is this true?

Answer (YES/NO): NO